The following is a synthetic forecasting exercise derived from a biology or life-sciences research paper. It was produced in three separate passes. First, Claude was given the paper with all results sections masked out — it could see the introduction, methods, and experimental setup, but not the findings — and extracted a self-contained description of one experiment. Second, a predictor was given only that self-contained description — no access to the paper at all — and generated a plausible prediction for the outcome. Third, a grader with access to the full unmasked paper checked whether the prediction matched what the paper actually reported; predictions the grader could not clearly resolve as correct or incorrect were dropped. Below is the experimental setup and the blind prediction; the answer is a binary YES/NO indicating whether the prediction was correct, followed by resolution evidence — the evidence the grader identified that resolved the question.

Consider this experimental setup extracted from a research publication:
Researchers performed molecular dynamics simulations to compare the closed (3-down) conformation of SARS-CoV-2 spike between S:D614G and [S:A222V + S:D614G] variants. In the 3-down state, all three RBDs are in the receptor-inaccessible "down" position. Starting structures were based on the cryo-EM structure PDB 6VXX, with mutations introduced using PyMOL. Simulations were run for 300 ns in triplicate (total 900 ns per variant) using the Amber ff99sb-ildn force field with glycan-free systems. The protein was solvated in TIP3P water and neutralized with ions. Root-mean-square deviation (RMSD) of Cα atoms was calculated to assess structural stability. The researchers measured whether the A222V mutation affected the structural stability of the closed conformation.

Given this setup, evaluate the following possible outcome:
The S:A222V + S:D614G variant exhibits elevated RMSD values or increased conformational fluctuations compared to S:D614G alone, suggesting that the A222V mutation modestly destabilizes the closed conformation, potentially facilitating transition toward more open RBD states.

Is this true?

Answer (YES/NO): NO